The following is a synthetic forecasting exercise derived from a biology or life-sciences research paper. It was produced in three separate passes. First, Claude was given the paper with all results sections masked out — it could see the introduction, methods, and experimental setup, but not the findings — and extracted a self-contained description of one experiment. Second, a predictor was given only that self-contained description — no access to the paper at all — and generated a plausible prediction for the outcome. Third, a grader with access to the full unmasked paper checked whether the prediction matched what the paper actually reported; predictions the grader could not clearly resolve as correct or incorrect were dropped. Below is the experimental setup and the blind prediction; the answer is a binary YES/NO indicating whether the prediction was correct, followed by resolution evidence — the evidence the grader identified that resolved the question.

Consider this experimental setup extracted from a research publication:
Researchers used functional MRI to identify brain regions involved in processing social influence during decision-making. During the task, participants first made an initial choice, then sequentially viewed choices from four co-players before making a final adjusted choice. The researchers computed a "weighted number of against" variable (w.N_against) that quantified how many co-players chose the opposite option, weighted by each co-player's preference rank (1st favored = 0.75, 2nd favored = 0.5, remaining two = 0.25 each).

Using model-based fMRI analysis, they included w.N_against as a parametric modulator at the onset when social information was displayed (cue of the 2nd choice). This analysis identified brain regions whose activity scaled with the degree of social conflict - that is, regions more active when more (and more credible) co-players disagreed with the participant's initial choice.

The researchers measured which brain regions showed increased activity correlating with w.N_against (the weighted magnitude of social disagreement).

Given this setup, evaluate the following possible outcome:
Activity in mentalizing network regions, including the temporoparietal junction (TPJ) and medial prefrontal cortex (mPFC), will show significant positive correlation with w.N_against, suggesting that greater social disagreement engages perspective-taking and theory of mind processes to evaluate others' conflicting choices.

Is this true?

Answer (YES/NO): NO